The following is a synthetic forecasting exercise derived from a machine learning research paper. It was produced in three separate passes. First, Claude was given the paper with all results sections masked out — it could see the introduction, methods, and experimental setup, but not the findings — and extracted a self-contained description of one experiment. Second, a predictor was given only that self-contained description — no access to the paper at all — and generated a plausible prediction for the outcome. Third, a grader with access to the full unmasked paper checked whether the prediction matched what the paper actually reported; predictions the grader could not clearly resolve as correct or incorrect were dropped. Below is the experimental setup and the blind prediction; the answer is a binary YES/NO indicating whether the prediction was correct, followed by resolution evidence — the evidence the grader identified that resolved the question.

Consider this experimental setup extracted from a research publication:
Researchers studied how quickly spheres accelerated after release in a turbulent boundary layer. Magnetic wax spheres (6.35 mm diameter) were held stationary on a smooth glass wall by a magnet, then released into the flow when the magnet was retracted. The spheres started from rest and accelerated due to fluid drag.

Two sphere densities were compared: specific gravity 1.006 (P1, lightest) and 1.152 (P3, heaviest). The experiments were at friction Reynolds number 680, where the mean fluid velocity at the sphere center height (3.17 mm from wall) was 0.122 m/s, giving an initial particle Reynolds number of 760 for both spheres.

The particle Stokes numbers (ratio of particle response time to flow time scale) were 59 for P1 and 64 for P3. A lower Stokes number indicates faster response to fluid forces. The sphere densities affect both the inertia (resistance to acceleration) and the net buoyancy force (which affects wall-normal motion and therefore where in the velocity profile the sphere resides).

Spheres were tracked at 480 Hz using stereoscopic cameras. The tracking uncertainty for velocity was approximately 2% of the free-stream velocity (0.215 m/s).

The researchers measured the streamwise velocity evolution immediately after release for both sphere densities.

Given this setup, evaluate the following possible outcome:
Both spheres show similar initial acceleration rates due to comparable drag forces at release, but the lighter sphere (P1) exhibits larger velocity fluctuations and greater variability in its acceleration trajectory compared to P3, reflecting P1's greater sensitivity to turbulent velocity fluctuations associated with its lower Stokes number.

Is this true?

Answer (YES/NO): NO